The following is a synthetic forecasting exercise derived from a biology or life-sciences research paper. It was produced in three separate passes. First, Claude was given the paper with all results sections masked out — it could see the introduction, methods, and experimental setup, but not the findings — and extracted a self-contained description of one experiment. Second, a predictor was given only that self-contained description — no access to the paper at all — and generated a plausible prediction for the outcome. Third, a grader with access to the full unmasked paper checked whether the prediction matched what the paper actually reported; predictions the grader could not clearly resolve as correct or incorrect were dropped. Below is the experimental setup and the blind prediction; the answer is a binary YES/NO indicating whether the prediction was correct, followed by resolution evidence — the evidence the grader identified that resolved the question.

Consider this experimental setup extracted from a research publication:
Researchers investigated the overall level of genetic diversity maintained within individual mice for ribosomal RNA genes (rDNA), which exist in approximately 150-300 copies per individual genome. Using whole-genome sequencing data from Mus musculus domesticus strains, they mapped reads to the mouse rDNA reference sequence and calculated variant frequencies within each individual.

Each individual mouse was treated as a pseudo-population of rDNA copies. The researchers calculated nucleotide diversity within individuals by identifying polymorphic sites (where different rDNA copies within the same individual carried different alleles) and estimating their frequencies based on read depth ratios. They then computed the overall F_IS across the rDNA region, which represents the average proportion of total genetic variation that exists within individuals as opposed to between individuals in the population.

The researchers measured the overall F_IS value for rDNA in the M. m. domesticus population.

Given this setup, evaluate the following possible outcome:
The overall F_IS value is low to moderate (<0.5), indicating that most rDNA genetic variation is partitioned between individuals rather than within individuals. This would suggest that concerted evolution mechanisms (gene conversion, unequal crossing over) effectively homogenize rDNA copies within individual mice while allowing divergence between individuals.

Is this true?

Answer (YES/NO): NO